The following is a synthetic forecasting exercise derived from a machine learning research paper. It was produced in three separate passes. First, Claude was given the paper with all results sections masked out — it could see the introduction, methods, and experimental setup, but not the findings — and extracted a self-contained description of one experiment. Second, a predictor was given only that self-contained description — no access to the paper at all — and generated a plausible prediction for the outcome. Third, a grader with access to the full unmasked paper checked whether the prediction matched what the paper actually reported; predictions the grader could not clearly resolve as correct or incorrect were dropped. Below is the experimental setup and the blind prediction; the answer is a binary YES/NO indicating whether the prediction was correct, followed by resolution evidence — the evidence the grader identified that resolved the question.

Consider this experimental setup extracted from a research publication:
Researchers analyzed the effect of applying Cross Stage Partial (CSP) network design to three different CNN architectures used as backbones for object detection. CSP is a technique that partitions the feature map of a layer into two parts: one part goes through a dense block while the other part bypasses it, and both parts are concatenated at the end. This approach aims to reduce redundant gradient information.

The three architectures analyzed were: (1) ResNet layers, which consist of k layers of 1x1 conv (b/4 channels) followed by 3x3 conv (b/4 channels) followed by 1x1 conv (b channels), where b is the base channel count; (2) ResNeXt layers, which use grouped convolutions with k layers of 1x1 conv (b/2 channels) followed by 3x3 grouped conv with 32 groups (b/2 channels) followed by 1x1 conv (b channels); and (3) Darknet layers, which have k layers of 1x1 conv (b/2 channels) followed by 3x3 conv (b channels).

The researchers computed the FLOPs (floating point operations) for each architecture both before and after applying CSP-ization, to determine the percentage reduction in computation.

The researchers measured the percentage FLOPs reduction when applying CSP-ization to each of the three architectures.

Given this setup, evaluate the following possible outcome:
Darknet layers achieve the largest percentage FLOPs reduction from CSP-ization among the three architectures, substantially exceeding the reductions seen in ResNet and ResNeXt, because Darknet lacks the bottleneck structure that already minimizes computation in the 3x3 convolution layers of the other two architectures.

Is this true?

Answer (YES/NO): NO